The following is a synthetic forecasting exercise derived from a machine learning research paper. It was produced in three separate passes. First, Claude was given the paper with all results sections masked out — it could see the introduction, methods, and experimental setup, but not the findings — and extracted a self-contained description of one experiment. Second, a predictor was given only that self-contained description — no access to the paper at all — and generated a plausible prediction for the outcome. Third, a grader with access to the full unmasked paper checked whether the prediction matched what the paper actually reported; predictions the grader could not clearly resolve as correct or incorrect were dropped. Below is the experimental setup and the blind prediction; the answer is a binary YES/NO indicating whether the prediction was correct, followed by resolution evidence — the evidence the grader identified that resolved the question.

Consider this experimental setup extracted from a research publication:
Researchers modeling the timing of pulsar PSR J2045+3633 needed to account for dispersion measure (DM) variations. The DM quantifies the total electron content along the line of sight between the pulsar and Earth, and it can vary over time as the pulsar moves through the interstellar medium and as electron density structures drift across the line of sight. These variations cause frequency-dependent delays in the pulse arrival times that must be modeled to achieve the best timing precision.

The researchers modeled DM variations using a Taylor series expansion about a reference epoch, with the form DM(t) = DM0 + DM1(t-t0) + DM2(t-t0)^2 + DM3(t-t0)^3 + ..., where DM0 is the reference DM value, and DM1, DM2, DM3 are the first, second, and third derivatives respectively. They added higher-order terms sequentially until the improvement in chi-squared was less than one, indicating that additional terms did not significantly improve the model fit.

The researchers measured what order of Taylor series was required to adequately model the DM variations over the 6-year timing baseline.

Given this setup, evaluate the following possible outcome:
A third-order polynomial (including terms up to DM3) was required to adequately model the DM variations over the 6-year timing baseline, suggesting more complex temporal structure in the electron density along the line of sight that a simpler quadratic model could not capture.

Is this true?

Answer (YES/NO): YES